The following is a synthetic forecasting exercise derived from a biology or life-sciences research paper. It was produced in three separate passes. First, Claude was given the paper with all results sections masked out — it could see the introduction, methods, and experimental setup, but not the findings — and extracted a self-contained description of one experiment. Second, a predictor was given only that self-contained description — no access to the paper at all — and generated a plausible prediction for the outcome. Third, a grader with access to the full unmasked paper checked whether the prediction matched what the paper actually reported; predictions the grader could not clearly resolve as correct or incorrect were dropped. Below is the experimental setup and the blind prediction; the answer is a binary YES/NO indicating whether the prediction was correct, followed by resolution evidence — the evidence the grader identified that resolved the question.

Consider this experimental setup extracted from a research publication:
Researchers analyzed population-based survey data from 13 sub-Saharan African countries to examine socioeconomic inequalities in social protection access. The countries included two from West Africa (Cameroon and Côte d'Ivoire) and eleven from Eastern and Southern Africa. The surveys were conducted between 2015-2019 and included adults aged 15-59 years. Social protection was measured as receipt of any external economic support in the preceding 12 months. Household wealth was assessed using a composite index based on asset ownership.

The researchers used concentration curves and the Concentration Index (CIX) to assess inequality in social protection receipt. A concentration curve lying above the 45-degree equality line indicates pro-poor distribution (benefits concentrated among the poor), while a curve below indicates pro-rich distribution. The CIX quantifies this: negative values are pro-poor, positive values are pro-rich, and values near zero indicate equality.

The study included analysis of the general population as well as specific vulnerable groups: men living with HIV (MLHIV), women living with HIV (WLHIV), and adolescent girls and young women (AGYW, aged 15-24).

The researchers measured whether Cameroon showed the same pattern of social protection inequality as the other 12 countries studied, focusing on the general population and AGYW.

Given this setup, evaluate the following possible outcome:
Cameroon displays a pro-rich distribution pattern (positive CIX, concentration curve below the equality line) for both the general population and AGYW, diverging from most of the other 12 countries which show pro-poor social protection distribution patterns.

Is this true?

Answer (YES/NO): YES